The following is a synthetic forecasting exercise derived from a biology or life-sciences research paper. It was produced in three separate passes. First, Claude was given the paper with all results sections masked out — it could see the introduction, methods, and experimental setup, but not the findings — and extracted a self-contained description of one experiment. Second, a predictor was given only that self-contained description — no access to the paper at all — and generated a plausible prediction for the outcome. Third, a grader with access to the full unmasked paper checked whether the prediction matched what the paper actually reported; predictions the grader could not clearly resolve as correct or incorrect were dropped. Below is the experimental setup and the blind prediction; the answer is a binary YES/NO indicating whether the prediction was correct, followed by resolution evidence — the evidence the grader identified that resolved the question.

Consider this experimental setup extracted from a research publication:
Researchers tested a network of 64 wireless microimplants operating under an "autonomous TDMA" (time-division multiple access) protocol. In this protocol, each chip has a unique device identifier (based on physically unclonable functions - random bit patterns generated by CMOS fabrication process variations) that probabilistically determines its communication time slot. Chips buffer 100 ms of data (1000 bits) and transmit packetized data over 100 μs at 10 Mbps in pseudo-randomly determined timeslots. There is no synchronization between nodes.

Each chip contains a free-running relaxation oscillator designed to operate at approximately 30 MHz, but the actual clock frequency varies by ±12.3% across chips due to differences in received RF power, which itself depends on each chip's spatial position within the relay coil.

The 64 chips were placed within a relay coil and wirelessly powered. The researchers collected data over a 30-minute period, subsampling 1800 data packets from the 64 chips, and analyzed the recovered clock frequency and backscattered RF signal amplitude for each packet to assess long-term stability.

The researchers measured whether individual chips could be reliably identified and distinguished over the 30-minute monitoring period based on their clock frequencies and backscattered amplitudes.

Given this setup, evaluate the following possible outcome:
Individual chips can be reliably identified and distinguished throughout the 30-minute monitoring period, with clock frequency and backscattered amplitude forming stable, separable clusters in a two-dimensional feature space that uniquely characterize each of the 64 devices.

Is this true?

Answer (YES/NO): YES